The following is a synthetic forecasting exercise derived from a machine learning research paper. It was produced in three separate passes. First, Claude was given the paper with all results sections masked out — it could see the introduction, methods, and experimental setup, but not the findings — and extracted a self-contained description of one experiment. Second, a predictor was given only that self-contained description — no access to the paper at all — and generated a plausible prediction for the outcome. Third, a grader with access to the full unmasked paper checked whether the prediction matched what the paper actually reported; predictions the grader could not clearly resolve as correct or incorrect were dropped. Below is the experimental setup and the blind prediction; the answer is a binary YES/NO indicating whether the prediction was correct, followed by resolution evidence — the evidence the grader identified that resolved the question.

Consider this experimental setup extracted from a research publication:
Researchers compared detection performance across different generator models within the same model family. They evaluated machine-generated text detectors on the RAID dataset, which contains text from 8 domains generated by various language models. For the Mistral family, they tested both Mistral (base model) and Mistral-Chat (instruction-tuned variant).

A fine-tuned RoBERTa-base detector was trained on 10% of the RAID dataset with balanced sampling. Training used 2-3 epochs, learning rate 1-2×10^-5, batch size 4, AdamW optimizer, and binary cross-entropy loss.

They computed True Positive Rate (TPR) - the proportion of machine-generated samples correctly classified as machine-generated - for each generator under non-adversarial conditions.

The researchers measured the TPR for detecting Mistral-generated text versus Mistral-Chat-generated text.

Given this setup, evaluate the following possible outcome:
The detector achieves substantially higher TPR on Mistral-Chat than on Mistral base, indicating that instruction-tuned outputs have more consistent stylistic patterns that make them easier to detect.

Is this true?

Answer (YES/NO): YES